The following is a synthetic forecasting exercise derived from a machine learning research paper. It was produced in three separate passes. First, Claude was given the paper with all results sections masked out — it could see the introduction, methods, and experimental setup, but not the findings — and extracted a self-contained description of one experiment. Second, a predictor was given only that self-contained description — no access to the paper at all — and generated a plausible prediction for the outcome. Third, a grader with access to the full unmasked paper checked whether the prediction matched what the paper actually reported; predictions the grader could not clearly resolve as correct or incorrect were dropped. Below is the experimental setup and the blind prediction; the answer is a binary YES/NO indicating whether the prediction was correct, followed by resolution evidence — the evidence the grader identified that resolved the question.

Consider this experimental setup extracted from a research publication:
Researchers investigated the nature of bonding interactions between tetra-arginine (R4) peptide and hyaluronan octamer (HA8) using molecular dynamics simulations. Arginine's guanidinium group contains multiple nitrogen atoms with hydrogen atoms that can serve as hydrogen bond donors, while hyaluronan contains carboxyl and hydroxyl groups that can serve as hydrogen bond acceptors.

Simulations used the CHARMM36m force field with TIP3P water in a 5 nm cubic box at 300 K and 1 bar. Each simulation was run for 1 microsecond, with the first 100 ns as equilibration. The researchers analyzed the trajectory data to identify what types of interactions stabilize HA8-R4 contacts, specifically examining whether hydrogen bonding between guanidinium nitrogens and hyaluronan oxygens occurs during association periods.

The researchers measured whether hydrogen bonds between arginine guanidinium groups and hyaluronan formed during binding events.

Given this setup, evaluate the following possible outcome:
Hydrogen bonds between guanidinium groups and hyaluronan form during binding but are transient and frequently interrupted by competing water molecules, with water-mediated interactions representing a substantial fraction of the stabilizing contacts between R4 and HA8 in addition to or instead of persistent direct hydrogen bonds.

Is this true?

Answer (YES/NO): NO